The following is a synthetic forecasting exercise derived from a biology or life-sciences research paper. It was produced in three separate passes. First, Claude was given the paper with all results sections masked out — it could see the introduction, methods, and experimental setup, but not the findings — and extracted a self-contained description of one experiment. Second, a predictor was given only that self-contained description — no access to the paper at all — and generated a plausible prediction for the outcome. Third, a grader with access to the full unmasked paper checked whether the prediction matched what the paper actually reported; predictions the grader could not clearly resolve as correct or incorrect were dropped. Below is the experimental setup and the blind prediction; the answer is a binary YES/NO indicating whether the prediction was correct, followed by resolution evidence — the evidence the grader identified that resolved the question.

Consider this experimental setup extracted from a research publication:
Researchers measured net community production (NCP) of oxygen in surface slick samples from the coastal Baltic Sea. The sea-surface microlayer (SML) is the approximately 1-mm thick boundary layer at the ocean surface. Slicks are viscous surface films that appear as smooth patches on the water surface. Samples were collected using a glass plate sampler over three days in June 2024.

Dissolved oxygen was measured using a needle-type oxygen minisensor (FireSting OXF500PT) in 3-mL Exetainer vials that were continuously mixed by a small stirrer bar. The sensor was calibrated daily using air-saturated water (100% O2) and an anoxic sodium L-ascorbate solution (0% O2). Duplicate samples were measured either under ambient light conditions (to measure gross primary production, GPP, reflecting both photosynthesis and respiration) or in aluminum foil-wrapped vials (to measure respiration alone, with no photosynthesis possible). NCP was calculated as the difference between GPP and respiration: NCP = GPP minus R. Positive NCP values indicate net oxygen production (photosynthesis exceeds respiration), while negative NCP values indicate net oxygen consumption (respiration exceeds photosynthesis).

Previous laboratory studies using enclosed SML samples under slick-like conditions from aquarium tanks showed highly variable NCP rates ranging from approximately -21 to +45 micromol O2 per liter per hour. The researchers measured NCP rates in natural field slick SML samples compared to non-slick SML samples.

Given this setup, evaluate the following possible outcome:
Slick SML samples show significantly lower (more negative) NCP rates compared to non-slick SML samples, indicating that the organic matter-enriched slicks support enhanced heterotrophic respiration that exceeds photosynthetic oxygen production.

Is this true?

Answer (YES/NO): NO